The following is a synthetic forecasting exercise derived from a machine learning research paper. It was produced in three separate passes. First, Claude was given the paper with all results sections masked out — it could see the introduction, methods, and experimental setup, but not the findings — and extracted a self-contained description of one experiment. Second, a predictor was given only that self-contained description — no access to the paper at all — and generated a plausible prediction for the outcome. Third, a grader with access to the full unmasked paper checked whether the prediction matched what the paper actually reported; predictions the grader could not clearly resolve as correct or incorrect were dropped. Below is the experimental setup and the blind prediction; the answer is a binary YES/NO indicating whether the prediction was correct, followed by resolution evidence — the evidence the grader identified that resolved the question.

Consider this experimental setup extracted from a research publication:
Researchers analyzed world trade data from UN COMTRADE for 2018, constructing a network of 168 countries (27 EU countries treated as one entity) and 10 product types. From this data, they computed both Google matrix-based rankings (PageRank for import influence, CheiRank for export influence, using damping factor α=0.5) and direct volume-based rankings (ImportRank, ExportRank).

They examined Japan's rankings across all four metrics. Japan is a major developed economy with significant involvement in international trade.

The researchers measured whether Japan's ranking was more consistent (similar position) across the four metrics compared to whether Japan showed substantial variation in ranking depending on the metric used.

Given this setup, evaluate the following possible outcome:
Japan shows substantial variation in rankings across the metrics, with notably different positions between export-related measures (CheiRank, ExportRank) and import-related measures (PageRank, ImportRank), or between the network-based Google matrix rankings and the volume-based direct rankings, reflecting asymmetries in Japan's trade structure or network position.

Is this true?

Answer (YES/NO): NO